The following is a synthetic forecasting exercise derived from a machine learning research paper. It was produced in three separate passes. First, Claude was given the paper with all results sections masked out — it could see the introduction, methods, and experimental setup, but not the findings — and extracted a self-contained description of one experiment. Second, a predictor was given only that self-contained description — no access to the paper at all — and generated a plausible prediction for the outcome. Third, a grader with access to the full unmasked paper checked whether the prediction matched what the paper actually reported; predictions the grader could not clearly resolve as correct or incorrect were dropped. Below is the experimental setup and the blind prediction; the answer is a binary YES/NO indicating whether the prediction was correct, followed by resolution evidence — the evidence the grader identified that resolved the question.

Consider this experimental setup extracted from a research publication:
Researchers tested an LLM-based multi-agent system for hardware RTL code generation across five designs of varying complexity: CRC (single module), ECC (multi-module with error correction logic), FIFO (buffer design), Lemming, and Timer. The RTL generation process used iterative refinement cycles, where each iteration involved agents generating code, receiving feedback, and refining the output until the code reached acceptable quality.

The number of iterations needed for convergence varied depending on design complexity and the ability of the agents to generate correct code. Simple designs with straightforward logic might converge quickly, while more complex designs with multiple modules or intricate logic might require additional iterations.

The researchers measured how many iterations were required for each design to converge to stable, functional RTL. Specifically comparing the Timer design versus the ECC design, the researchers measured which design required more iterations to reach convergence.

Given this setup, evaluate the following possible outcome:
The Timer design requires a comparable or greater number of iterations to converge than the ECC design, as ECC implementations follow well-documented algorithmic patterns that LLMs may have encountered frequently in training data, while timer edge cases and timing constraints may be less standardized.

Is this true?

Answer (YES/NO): NO